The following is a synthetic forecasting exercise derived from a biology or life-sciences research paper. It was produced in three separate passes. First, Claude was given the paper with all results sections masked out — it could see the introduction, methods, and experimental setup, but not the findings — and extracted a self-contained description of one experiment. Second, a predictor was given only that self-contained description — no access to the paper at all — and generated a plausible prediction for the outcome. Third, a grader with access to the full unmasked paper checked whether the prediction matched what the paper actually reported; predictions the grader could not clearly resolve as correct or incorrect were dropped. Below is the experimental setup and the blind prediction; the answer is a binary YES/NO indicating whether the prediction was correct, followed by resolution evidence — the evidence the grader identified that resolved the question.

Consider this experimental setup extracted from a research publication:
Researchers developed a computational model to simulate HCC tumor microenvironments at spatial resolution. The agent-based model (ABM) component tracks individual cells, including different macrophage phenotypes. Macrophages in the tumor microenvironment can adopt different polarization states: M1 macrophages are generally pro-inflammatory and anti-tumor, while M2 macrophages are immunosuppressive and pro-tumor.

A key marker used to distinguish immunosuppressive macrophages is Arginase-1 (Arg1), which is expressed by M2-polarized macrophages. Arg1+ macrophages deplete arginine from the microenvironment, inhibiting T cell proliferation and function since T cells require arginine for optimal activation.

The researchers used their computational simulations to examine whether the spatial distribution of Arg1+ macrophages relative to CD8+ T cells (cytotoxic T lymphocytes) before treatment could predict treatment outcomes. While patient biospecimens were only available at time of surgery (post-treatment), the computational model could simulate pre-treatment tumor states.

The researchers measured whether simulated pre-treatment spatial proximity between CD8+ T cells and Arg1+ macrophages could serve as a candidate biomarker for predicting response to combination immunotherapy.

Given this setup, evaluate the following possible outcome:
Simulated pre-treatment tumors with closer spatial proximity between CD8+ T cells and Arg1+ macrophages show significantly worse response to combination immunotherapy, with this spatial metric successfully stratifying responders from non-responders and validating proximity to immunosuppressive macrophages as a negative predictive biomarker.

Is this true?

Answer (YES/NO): NO